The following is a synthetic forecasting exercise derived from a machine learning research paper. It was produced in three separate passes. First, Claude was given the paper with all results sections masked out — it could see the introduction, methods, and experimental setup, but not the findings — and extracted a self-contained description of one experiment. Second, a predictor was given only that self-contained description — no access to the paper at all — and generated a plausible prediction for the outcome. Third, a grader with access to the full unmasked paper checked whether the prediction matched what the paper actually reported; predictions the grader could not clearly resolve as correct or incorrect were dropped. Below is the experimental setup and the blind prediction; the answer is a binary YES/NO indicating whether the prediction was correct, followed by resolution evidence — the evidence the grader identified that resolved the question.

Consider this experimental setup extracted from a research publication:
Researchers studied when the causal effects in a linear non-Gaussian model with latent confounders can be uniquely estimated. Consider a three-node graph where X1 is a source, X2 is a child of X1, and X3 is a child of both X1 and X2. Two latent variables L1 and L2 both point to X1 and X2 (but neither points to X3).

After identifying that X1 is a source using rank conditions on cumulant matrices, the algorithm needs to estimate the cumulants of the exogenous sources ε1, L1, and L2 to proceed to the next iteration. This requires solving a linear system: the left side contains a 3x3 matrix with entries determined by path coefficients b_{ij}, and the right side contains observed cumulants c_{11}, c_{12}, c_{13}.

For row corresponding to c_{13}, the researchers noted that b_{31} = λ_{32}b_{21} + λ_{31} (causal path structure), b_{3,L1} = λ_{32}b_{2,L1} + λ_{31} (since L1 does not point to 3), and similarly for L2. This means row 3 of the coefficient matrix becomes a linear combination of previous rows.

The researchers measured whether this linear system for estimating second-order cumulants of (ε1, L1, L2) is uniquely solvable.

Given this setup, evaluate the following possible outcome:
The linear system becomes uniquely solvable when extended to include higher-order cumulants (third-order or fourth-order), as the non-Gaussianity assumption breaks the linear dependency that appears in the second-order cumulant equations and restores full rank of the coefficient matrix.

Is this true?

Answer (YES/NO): NO